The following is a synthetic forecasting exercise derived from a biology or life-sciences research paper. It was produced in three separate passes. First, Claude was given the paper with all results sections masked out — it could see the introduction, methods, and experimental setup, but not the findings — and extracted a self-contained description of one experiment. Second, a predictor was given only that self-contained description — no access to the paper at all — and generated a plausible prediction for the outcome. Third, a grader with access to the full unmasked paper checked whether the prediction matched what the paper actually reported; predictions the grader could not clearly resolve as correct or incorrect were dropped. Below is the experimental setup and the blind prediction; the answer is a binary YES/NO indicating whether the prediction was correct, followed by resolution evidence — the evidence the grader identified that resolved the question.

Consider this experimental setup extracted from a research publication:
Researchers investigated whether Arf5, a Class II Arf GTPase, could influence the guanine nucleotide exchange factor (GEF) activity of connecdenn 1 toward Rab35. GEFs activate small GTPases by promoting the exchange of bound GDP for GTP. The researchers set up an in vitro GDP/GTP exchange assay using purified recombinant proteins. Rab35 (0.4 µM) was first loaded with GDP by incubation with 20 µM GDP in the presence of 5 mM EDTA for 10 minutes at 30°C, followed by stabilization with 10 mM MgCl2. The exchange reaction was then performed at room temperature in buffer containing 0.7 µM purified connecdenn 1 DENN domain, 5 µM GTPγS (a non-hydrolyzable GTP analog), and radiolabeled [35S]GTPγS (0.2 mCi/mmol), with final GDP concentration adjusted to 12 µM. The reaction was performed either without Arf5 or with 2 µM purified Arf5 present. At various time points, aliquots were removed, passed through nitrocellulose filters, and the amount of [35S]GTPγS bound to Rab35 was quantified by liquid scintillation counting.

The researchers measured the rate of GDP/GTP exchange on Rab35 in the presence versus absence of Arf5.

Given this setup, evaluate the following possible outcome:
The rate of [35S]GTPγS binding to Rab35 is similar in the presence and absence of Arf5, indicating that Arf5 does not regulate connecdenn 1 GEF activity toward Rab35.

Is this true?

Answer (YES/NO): NO